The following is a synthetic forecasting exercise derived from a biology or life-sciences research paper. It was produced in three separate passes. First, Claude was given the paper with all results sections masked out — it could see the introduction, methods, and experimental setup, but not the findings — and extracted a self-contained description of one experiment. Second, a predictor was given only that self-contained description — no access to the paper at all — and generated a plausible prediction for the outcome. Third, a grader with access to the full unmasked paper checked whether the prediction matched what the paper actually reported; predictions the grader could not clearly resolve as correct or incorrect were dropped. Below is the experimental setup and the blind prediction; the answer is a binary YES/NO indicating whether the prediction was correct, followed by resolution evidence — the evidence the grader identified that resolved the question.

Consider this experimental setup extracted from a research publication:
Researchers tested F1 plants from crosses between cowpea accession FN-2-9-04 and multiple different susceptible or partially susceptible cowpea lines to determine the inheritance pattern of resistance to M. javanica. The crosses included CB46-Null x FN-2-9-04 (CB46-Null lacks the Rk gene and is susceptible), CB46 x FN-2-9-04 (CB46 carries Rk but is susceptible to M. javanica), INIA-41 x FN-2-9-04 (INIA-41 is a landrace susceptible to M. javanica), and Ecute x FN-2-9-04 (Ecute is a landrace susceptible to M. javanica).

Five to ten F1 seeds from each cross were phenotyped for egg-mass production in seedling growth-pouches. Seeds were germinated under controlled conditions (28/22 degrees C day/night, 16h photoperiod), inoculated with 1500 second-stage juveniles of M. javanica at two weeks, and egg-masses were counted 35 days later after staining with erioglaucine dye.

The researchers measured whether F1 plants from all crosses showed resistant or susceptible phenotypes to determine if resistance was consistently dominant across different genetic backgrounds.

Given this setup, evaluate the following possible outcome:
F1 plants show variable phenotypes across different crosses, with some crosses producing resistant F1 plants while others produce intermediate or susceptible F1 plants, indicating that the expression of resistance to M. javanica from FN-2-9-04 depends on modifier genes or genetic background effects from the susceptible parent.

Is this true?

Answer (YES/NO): NO